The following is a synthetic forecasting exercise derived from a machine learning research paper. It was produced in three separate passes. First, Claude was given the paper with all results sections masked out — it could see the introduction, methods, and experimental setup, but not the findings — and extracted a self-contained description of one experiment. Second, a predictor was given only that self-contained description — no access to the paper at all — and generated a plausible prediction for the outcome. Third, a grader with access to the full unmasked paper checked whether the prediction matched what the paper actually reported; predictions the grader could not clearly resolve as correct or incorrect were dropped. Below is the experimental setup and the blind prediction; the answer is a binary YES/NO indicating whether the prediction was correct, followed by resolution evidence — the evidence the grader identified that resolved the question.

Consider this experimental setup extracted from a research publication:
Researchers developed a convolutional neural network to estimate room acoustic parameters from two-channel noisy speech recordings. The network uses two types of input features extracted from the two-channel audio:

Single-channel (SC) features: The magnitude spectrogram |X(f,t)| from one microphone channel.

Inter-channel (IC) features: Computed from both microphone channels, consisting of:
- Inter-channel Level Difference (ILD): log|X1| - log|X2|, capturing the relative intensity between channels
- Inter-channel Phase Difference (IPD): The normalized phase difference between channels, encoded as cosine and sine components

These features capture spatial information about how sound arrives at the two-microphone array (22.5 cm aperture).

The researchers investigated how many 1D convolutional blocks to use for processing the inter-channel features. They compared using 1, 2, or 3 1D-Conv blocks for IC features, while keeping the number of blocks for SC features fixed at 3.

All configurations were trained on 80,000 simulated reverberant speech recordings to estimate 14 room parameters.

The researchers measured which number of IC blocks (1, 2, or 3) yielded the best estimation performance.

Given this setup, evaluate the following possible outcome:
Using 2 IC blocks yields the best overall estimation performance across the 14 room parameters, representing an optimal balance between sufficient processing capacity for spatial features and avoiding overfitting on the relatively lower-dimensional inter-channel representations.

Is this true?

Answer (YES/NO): NO